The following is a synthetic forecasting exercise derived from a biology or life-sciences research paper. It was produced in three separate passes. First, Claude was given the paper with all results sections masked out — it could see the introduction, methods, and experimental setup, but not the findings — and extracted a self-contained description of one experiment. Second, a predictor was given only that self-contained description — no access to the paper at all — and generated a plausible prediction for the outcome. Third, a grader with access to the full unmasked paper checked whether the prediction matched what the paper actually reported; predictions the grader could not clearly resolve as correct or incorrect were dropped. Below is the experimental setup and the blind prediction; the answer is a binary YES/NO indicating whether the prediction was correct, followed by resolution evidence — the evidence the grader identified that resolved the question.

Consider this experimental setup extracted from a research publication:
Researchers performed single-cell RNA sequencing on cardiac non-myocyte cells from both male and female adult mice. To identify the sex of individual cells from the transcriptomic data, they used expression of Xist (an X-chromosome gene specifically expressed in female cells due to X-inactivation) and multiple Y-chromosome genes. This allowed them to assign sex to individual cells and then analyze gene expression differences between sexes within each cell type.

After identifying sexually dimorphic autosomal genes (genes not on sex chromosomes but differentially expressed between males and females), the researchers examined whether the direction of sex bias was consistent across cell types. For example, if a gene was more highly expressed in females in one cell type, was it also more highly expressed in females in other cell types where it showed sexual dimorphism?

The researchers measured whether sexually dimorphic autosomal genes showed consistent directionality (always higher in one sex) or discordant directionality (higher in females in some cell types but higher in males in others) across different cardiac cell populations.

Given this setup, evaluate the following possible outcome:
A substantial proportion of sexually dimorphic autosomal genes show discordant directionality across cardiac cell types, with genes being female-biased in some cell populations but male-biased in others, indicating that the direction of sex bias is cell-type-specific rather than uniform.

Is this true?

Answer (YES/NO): NO